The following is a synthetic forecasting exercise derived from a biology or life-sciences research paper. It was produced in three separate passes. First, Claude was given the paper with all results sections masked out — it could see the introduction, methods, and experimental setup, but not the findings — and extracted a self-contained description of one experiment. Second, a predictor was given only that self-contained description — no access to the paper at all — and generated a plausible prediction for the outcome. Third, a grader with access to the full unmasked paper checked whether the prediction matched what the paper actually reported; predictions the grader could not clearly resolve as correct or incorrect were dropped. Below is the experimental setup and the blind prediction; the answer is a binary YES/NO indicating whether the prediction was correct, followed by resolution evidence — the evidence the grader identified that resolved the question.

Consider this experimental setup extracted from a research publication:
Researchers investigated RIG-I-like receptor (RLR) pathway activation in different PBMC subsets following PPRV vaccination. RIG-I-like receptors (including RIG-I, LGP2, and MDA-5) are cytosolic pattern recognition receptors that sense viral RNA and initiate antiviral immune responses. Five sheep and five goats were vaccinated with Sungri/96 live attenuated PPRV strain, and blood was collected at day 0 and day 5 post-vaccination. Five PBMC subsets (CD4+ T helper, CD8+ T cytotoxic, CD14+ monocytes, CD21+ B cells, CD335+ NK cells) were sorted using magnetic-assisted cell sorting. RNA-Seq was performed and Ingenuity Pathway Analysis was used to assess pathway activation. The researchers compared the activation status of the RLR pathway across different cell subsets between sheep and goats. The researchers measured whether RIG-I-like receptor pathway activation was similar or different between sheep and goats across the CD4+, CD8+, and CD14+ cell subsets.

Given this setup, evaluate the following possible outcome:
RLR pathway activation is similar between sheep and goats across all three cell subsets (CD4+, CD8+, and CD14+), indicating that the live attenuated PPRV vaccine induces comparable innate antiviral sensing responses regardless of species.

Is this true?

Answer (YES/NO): NO